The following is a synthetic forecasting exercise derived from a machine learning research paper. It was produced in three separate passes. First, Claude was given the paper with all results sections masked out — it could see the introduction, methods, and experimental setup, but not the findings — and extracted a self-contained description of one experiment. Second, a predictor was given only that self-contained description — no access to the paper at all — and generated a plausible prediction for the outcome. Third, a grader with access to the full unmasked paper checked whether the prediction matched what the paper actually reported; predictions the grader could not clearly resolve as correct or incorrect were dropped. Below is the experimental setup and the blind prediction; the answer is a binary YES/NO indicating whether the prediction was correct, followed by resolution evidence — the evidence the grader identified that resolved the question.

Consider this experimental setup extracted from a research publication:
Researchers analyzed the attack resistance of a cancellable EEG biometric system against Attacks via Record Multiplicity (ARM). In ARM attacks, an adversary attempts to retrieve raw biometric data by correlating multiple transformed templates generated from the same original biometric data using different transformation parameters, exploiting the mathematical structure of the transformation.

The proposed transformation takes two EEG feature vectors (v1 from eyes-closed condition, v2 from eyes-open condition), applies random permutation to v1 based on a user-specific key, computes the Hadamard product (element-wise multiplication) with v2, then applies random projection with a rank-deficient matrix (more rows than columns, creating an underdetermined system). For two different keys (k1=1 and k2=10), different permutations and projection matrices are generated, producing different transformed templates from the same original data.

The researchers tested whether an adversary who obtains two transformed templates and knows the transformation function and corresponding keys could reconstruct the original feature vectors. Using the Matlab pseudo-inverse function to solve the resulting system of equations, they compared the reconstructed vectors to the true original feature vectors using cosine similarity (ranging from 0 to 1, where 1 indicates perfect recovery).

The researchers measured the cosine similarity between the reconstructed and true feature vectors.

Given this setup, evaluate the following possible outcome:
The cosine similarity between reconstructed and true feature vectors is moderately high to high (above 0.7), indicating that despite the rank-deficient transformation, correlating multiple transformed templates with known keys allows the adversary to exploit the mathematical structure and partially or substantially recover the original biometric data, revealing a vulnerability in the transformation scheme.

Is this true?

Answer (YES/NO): NO